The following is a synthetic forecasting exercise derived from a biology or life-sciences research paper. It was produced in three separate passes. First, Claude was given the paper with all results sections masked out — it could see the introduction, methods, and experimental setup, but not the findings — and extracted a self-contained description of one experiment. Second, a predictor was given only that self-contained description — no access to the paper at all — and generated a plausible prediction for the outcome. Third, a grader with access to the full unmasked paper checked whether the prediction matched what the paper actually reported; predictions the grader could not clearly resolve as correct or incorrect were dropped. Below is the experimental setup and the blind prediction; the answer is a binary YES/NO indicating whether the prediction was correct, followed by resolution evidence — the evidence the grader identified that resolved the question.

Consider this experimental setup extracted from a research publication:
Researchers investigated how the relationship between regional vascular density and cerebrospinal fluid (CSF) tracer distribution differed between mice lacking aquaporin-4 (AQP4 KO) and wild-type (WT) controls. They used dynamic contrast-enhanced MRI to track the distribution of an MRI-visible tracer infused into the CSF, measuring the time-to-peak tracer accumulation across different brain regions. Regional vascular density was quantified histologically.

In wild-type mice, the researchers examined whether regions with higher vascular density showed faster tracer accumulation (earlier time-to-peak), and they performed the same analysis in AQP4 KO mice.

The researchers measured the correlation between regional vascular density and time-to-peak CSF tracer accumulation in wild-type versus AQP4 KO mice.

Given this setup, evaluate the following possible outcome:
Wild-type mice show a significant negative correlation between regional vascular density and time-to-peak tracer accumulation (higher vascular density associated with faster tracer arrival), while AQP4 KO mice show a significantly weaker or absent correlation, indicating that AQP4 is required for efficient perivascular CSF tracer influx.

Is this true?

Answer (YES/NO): NO